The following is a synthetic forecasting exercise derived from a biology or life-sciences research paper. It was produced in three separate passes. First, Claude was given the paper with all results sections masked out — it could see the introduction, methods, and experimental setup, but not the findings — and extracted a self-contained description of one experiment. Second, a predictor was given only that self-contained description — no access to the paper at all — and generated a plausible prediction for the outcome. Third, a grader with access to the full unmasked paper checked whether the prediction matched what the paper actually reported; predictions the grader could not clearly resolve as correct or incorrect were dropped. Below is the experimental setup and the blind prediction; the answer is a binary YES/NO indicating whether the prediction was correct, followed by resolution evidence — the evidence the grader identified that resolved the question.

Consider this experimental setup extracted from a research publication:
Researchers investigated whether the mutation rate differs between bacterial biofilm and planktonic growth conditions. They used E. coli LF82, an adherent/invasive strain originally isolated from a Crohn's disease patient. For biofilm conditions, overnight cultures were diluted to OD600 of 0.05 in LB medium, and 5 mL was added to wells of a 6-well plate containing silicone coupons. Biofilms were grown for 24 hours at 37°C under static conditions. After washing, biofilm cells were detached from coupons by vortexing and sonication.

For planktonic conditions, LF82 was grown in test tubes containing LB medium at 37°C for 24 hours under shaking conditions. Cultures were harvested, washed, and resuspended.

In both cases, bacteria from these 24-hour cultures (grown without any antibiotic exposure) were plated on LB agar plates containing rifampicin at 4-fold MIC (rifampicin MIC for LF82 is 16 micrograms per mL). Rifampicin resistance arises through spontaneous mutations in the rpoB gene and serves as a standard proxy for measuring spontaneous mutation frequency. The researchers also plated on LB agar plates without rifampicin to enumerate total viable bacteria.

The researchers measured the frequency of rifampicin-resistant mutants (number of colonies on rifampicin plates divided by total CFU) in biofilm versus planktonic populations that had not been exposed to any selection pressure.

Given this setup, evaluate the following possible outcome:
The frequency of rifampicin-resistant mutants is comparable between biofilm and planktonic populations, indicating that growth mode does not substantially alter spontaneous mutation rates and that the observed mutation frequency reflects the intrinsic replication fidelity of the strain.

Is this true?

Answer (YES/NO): NO